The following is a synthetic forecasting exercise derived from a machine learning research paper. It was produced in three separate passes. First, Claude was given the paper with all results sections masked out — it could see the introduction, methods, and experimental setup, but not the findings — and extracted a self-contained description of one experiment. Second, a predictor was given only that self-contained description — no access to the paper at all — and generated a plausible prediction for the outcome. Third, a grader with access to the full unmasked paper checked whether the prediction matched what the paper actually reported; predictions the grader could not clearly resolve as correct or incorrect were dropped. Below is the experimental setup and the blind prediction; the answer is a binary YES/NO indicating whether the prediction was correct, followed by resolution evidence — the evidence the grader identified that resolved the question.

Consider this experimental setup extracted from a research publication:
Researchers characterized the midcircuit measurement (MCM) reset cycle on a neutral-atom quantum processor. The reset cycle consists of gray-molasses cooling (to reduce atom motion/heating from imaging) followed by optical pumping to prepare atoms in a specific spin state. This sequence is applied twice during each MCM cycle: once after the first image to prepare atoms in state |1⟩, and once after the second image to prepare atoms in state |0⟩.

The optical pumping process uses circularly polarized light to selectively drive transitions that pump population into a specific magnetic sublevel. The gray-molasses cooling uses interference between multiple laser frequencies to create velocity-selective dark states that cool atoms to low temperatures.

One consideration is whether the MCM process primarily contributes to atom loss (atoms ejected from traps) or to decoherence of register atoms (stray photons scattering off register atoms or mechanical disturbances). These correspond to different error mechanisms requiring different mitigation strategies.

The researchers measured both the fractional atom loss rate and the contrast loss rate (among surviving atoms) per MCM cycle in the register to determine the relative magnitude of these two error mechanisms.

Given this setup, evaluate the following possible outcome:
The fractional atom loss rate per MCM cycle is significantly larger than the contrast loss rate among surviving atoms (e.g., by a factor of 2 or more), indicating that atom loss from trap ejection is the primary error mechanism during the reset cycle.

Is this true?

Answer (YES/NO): YES